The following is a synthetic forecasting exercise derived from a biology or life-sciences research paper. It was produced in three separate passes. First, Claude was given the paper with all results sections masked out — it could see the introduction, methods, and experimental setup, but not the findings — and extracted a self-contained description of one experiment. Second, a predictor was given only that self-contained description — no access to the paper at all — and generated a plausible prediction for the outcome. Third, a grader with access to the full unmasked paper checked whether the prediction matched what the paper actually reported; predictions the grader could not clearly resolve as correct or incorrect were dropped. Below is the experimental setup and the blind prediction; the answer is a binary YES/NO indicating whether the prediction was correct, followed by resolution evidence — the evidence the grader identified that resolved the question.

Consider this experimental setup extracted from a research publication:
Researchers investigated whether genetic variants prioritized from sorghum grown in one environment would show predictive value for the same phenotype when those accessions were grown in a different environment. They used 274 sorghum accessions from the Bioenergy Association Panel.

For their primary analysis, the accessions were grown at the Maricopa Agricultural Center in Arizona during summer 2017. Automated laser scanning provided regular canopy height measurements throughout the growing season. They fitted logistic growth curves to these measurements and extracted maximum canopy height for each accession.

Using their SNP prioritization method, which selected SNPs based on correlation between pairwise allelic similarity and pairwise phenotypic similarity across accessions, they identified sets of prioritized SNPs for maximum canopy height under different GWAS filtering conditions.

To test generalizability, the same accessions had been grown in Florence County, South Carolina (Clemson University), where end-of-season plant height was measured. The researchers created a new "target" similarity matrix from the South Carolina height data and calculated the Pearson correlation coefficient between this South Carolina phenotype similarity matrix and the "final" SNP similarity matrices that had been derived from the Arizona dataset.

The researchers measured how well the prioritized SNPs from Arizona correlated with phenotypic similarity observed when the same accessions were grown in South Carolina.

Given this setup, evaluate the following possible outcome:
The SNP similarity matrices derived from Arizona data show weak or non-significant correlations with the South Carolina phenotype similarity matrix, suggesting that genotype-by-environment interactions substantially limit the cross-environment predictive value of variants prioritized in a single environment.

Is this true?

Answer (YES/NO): YES